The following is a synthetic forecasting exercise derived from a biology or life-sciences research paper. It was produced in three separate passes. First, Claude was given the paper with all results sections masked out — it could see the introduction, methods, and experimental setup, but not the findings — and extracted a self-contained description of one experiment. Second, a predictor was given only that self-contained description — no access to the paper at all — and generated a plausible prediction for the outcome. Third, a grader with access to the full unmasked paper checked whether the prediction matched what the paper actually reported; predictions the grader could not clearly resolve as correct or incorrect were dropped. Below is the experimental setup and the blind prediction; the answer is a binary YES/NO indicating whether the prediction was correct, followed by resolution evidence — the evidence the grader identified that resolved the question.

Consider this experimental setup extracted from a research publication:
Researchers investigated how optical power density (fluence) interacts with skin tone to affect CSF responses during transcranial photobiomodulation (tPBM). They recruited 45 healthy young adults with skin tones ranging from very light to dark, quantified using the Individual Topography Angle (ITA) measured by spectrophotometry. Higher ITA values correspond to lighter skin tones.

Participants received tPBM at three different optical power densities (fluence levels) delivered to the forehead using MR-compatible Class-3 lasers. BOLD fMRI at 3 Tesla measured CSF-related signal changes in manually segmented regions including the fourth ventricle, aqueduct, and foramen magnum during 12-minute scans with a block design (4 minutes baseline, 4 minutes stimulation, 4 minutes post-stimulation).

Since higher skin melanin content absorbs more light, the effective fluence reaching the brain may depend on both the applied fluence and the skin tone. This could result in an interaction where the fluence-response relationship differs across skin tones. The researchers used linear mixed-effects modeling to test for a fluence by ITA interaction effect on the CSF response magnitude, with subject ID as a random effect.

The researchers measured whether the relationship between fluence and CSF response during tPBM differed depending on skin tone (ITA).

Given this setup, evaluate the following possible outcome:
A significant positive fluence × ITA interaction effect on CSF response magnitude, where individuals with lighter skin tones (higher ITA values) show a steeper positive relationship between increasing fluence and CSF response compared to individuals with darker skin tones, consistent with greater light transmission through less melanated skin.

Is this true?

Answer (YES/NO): NO